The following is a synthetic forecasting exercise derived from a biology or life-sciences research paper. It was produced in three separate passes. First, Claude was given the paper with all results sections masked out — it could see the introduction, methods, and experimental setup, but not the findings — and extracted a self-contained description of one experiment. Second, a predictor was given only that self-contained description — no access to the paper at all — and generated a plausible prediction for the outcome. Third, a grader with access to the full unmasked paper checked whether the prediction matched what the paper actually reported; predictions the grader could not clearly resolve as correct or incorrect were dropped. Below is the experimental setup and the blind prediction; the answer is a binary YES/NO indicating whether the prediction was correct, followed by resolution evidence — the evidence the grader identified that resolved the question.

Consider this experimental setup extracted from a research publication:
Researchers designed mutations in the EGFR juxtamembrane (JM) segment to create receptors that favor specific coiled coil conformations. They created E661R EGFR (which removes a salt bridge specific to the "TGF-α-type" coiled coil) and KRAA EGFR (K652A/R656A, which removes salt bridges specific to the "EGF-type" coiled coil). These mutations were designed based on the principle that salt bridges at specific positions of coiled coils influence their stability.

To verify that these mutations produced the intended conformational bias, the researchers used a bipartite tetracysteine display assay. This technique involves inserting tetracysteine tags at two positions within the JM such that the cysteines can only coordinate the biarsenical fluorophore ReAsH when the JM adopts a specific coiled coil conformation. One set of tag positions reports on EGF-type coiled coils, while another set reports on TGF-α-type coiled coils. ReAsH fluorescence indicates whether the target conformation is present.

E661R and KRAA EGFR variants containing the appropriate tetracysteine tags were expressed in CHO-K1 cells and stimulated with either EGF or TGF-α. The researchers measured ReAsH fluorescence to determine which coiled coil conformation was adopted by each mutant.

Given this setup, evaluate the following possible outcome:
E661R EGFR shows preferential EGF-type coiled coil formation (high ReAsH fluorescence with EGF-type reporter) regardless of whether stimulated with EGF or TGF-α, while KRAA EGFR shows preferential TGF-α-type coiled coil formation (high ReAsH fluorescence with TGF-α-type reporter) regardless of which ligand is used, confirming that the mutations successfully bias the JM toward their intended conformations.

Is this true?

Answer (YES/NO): YES